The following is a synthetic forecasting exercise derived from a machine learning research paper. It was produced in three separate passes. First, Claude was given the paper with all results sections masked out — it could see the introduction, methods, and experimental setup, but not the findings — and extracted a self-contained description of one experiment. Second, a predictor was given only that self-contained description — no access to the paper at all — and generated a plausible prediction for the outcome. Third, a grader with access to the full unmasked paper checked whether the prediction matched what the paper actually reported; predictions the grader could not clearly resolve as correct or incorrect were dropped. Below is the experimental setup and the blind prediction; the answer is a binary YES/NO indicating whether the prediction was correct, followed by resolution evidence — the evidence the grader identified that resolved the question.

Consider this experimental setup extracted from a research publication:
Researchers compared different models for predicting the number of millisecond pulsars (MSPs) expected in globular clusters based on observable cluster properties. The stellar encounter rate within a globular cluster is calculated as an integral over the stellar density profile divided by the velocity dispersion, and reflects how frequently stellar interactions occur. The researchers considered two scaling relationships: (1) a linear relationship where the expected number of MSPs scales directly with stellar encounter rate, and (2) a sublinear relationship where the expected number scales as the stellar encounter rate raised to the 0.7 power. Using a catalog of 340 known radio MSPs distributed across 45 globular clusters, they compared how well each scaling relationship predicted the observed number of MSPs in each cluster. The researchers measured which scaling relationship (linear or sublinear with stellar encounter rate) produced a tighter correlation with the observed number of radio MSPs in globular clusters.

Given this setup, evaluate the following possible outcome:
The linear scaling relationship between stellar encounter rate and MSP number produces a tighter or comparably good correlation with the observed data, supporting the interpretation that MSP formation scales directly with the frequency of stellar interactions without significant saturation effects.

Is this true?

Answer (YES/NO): NO